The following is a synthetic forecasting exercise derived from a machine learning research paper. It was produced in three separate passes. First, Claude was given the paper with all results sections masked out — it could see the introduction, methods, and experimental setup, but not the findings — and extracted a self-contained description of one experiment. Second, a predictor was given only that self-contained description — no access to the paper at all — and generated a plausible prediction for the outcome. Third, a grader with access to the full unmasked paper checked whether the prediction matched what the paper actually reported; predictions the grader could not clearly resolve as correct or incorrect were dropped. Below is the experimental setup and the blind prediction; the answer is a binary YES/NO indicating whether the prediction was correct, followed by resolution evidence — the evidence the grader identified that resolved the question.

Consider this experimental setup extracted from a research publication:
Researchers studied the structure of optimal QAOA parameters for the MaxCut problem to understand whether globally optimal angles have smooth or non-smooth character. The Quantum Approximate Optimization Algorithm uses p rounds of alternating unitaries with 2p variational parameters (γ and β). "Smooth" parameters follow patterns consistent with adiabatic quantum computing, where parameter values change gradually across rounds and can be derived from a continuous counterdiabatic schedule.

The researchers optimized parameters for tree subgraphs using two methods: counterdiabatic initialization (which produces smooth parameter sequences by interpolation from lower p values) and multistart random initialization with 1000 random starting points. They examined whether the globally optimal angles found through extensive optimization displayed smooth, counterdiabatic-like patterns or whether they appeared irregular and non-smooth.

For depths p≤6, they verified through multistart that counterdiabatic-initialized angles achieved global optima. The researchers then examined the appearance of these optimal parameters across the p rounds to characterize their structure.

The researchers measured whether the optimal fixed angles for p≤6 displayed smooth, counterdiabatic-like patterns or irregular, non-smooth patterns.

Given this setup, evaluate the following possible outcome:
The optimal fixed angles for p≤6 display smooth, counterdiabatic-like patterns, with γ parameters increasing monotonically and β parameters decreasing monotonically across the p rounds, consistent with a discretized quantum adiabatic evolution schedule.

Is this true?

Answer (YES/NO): YES